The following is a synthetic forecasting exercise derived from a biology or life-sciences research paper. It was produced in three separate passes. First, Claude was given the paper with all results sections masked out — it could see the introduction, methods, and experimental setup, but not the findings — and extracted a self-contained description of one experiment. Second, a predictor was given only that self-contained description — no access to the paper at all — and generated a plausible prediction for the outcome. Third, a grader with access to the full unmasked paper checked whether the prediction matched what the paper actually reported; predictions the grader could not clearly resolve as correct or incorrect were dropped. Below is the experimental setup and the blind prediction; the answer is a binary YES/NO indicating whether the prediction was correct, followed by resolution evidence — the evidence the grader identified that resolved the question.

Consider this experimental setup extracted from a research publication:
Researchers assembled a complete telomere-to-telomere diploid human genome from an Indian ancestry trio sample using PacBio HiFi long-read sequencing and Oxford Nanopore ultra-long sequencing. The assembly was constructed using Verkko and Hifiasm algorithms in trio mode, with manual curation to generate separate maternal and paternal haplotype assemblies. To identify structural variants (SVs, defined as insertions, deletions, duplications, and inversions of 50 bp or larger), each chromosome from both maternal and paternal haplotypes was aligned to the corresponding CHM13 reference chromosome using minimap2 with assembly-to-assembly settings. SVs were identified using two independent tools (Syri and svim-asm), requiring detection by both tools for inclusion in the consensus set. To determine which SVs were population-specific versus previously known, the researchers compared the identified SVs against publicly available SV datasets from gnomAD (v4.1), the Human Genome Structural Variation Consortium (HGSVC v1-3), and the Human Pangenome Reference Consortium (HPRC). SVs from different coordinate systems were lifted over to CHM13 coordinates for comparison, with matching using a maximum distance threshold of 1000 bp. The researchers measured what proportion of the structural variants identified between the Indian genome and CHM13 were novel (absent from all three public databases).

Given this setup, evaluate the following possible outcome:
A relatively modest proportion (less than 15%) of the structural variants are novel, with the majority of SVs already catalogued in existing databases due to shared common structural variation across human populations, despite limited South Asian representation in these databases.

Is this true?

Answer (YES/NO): YES